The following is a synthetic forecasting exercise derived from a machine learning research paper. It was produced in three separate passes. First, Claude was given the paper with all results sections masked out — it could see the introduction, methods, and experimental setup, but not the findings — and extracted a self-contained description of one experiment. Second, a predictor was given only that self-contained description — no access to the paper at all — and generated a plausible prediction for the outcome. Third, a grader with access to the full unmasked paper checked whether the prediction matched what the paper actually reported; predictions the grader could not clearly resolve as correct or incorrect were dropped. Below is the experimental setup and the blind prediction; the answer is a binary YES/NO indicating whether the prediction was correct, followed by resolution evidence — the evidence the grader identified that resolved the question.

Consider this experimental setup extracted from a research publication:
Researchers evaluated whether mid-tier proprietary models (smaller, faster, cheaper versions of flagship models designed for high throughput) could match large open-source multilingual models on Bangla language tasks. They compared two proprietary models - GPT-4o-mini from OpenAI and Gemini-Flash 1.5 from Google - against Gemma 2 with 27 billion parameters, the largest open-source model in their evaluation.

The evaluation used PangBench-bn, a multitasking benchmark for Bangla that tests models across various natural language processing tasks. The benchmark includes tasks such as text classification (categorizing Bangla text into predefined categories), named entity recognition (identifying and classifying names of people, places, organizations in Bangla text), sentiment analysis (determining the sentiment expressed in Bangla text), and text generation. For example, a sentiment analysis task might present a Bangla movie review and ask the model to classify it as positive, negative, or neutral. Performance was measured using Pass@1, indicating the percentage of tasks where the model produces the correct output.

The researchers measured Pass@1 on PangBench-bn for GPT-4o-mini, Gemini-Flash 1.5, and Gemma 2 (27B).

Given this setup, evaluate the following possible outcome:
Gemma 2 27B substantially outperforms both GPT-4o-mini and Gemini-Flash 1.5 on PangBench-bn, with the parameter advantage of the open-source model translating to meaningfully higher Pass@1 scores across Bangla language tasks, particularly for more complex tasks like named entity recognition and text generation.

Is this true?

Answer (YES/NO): NO